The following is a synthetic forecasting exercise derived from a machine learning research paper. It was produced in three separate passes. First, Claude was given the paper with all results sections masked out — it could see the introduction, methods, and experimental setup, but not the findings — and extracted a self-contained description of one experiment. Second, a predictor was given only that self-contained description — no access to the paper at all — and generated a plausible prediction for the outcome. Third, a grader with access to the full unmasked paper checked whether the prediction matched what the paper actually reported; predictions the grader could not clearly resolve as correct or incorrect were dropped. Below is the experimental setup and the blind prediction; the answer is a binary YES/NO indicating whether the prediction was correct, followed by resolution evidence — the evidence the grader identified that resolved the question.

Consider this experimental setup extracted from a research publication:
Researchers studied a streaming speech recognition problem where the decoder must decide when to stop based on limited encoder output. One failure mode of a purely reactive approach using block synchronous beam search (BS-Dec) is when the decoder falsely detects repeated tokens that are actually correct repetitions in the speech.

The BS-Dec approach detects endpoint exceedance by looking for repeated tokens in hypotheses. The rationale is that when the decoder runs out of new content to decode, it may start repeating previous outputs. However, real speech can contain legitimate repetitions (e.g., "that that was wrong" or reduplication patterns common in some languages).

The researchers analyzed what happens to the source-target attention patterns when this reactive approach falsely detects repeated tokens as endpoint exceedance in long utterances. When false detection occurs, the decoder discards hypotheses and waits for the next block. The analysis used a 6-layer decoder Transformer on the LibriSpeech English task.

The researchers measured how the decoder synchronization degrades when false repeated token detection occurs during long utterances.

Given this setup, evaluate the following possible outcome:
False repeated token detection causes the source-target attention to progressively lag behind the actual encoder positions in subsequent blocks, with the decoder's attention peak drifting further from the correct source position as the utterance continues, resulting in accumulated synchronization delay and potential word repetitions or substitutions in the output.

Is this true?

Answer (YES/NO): NO